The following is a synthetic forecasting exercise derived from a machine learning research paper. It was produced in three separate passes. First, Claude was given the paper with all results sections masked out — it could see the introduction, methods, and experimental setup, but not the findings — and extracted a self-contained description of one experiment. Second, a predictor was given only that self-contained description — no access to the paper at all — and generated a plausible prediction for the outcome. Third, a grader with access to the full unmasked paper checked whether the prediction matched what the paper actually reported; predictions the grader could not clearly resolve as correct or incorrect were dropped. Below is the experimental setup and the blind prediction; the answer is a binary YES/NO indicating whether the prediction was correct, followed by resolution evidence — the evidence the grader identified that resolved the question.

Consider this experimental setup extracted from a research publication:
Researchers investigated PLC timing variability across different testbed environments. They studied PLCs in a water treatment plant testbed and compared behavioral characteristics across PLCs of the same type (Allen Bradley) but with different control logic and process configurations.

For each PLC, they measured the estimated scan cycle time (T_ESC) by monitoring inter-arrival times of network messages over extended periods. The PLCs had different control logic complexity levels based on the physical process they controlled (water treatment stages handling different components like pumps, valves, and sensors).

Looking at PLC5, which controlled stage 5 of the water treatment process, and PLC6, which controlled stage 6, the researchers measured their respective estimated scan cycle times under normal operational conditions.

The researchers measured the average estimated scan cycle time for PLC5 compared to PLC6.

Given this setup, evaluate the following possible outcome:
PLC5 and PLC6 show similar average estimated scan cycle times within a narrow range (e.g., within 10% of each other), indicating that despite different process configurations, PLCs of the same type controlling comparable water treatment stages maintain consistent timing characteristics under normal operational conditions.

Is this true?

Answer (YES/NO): NO